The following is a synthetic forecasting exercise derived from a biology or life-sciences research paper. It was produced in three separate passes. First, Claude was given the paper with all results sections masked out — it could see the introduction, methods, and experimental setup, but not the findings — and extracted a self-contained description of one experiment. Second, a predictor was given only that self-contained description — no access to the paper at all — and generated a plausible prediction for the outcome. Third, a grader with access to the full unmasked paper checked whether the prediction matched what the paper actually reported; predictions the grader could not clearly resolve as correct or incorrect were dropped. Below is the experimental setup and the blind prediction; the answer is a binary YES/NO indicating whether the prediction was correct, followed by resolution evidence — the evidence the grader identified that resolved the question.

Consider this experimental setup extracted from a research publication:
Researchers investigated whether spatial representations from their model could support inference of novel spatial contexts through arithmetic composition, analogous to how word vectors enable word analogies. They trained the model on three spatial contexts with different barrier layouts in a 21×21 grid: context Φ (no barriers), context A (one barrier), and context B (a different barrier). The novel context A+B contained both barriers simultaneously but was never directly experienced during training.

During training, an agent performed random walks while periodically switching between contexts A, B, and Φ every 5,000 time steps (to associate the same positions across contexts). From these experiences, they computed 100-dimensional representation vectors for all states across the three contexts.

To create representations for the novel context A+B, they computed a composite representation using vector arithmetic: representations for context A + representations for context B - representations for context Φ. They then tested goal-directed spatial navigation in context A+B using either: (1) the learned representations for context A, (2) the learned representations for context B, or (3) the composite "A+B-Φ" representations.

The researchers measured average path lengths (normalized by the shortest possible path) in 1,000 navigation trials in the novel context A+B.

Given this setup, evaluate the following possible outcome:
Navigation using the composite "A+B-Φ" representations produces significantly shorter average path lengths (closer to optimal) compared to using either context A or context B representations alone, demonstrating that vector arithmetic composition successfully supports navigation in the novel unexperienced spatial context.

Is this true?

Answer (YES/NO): YES